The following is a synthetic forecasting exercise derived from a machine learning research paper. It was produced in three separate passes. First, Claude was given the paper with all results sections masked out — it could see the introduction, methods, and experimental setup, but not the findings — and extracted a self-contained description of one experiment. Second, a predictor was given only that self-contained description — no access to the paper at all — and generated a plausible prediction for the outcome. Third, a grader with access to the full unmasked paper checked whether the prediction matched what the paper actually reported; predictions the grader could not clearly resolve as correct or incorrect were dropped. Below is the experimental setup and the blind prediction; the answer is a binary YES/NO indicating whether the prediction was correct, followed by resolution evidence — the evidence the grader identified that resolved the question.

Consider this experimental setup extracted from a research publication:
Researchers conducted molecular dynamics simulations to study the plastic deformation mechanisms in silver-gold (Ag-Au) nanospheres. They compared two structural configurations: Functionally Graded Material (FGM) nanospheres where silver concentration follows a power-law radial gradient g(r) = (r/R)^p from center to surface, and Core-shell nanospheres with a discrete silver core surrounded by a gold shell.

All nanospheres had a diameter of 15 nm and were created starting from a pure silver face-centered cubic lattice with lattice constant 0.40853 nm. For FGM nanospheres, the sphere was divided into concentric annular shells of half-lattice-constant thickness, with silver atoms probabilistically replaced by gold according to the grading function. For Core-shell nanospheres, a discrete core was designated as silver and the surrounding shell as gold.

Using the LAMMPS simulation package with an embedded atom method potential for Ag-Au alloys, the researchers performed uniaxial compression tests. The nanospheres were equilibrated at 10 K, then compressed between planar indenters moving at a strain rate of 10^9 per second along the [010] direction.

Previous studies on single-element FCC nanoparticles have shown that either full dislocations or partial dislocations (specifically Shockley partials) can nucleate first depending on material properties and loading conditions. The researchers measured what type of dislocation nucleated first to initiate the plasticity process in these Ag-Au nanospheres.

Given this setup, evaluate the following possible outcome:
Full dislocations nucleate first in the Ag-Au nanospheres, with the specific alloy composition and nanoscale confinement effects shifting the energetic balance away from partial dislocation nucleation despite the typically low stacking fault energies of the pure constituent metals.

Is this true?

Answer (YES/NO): NO